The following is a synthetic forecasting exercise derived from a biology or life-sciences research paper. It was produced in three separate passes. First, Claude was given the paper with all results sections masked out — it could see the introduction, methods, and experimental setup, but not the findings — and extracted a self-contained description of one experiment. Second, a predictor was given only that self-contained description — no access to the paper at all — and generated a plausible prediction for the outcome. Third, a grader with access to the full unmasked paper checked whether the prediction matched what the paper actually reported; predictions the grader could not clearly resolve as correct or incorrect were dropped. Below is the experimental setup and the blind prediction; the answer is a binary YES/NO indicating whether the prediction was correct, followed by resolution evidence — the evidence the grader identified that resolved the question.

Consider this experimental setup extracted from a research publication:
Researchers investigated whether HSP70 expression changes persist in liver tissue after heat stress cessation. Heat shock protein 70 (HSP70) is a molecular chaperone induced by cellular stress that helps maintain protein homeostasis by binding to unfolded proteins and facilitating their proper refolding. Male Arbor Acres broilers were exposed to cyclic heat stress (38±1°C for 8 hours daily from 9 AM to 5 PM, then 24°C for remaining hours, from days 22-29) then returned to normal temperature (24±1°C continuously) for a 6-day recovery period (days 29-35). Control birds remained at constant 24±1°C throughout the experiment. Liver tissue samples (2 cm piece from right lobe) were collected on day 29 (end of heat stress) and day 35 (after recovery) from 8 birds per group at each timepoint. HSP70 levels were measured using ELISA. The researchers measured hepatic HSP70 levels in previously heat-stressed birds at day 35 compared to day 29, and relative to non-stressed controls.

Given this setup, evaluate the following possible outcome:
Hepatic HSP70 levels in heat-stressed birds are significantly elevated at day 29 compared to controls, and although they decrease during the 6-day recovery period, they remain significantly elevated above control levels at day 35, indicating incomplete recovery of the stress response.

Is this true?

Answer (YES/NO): YES